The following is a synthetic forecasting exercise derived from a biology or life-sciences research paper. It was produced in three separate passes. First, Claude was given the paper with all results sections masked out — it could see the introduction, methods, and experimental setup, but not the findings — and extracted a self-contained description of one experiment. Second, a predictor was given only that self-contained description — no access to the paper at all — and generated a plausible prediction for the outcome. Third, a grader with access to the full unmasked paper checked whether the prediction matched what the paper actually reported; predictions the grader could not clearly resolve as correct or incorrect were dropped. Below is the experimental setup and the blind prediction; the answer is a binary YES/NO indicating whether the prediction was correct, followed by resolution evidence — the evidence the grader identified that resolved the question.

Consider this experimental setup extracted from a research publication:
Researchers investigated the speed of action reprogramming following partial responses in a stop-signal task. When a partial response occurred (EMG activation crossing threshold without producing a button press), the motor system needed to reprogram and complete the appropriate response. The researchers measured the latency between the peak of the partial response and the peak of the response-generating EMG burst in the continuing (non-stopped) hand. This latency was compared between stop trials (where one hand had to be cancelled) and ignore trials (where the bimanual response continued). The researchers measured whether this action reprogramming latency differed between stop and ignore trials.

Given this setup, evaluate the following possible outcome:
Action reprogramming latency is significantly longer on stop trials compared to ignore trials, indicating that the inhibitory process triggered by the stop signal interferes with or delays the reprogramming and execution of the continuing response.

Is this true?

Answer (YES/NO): NO